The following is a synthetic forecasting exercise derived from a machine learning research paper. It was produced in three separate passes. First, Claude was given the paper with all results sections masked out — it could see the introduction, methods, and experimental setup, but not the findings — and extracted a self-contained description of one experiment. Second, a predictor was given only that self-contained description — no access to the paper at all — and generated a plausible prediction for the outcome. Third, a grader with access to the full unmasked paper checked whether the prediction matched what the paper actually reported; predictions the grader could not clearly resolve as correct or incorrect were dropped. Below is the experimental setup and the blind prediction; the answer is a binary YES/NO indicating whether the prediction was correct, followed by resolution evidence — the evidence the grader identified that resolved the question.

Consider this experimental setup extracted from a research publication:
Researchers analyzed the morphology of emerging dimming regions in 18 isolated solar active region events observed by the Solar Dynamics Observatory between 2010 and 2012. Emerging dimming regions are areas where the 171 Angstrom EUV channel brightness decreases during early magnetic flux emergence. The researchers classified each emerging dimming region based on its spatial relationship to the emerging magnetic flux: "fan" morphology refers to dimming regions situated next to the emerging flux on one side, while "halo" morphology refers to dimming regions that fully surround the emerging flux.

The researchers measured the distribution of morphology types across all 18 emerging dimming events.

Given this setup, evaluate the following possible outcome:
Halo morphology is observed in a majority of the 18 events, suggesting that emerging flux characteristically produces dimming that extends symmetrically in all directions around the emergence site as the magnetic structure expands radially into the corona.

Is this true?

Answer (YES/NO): NO